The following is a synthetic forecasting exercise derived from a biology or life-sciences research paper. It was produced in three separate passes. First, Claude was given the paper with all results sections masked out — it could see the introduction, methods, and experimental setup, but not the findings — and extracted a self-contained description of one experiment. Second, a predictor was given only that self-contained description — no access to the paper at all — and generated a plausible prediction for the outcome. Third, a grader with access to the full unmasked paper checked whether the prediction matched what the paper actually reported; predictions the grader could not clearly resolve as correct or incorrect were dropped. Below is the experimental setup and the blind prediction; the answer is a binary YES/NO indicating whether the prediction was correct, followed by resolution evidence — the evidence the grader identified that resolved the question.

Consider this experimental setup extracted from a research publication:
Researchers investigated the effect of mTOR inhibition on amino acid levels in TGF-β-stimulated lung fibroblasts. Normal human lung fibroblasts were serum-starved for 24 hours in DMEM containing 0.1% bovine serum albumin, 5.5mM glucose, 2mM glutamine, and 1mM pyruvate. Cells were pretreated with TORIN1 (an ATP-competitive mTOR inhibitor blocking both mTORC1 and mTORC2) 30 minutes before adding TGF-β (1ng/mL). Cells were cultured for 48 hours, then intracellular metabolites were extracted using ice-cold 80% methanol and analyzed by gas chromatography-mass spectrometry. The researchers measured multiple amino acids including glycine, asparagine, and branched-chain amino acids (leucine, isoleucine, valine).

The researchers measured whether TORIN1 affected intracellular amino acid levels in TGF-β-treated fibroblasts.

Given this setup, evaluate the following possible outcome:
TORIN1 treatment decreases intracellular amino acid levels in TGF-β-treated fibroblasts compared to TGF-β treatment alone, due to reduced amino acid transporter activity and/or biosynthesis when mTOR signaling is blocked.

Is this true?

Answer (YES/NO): YES